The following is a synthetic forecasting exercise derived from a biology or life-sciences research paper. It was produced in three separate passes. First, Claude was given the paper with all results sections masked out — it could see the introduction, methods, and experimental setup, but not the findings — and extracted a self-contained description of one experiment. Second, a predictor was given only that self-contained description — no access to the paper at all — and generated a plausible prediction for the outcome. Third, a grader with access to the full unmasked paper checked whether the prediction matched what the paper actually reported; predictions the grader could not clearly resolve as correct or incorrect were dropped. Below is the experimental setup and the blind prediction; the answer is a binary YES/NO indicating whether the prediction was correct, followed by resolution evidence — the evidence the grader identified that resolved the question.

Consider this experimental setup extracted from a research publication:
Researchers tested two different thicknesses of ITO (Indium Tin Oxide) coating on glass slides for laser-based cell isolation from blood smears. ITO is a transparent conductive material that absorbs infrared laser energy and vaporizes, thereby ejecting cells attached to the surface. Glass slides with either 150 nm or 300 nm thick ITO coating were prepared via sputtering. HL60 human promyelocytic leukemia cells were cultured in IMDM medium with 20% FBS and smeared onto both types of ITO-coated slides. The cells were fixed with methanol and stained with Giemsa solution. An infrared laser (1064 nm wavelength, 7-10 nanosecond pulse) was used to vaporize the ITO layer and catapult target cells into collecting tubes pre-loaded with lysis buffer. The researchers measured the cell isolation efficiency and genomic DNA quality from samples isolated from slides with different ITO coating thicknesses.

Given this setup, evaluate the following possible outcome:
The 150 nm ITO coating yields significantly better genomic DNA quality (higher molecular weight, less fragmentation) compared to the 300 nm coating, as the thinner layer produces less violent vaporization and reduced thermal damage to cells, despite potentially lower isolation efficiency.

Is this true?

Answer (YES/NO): NO